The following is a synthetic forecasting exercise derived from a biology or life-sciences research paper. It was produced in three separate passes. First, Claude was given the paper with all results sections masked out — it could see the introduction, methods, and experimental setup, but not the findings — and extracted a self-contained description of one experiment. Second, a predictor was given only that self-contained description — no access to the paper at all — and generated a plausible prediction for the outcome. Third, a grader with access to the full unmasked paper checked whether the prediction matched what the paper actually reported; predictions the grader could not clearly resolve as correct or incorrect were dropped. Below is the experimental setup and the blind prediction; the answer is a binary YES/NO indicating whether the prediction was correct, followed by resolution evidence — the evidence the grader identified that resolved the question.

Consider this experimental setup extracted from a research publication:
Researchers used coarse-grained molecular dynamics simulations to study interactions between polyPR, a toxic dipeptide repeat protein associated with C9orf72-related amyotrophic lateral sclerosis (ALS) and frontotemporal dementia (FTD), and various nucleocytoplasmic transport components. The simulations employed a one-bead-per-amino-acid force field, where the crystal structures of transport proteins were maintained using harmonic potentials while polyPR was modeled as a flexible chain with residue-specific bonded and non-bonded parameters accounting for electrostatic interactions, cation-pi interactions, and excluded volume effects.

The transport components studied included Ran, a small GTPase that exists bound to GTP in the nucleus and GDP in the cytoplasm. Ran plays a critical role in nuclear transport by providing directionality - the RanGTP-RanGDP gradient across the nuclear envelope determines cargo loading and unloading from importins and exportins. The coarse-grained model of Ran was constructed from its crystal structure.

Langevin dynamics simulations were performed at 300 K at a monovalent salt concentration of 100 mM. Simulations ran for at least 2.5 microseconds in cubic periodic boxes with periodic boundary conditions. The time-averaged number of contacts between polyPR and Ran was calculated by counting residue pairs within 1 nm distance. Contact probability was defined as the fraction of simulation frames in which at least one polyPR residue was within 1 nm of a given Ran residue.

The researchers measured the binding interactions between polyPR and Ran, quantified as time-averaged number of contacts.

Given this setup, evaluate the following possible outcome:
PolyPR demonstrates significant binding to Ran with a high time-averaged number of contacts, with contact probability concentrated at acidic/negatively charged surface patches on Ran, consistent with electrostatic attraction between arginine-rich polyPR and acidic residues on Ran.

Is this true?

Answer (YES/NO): NO